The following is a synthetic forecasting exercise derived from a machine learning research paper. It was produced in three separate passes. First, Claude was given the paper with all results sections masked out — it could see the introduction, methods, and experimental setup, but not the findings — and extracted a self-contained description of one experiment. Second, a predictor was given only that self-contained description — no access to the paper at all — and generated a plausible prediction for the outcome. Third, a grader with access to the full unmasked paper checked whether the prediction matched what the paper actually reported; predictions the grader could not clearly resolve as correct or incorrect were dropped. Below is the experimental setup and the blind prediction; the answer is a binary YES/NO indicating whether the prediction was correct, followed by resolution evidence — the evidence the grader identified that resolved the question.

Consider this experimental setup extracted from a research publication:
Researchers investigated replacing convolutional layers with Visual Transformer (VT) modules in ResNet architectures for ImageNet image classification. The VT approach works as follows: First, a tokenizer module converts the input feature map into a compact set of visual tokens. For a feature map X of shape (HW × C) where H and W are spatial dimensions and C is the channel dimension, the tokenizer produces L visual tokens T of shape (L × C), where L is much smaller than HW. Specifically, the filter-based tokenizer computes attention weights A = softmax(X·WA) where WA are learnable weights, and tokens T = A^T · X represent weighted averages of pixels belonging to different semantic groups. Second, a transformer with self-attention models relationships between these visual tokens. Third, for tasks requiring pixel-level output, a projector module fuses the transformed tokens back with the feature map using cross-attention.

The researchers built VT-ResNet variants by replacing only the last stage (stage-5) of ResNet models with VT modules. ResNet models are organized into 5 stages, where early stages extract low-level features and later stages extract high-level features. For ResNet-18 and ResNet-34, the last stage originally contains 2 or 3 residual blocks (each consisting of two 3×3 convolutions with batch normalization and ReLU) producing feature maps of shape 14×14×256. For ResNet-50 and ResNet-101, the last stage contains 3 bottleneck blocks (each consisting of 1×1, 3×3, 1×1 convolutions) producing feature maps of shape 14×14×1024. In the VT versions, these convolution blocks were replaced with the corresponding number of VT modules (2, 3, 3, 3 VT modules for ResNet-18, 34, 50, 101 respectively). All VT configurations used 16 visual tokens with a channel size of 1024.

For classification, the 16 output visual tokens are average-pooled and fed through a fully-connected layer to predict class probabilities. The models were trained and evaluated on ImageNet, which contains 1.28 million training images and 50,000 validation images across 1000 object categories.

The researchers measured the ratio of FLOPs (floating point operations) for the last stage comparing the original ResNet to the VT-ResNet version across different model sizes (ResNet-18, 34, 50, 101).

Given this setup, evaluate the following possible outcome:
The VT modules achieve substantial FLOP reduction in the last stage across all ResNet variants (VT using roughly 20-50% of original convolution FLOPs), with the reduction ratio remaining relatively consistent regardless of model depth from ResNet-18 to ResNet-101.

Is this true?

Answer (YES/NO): NO